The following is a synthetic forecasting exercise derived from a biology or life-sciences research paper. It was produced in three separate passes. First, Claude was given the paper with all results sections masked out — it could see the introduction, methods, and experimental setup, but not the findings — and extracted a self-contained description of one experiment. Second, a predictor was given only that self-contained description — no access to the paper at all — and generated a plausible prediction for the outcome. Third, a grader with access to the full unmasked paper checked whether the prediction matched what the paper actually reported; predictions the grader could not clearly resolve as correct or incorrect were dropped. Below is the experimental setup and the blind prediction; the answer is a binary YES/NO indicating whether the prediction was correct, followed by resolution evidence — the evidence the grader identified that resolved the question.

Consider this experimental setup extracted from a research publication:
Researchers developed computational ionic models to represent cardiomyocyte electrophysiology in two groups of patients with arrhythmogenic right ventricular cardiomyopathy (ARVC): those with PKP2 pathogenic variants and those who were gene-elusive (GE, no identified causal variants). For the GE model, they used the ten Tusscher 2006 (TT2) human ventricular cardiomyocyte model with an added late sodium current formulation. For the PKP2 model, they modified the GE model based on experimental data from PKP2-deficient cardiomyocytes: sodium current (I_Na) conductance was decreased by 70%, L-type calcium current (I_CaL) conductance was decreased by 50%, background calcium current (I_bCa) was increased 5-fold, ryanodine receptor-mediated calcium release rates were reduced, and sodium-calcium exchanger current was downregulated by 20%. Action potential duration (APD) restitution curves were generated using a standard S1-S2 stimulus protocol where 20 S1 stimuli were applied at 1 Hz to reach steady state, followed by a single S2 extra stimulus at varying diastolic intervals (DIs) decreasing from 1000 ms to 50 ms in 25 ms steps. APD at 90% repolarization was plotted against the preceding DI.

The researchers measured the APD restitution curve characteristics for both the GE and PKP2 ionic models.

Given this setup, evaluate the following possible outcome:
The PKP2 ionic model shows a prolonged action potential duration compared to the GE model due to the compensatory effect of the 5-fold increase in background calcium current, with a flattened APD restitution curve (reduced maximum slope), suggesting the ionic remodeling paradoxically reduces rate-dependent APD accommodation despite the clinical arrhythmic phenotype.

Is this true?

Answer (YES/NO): YES